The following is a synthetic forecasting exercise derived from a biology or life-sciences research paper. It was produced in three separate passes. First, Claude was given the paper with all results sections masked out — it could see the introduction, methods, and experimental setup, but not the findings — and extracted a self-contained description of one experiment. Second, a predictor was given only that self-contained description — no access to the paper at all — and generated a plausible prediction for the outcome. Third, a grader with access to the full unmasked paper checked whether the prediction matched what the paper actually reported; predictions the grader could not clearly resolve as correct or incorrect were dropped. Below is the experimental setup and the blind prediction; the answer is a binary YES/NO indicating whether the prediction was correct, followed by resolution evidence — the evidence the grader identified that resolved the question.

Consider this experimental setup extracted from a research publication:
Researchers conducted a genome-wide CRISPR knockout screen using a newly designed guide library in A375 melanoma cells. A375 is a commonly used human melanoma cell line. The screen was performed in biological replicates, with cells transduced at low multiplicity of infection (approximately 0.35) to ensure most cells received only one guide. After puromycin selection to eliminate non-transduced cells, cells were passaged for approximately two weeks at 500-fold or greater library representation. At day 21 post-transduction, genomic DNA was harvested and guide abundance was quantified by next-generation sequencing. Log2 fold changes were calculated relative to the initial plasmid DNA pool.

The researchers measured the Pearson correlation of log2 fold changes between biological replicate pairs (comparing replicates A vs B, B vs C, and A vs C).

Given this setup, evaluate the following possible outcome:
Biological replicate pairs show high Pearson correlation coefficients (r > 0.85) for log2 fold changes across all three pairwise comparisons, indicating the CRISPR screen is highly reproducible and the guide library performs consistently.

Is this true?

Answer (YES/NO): YES